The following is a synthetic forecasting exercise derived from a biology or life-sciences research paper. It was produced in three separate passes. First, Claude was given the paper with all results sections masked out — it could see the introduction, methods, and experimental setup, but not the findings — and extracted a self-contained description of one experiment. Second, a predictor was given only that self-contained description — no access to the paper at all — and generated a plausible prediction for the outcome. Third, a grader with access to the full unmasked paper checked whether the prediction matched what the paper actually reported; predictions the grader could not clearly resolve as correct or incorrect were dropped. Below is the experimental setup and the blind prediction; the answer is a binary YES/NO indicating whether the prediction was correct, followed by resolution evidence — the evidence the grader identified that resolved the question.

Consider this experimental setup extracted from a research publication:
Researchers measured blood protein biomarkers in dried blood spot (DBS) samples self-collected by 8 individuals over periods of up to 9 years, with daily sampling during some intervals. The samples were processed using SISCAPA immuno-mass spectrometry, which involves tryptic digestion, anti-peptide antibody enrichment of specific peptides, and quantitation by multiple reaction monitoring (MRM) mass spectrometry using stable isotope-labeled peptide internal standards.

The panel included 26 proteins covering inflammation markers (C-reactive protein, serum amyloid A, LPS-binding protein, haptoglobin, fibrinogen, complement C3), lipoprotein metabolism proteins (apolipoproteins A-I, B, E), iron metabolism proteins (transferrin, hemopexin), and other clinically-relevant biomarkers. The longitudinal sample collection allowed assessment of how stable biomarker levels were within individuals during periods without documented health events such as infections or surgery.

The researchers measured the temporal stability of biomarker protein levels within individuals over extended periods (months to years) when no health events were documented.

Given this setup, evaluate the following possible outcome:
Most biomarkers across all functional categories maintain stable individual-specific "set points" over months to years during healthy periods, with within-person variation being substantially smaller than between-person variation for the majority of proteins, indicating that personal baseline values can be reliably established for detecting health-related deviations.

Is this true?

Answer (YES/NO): YES